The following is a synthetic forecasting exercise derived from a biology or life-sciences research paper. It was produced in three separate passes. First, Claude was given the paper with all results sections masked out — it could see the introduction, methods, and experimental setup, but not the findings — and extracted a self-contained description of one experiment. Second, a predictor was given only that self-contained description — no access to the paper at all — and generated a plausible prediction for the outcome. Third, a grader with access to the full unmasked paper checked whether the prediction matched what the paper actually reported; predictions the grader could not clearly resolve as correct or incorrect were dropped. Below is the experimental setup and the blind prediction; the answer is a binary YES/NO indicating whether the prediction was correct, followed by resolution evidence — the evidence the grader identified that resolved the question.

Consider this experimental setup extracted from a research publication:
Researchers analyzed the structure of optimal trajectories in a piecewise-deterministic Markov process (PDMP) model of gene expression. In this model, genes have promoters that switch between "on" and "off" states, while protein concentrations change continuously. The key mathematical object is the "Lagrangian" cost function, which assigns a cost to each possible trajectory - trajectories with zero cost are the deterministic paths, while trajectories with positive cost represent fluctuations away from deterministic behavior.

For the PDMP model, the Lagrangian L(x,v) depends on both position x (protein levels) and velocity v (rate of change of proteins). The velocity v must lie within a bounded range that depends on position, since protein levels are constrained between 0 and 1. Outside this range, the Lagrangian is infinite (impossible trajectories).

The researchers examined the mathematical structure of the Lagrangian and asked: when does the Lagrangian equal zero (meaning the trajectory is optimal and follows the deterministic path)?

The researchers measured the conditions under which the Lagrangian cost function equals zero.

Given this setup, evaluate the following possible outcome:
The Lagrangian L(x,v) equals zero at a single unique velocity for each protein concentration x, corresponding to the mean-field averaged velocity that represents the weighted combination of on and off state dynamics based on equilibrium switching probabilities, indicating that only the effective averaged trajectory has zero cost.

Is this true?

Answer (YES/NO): YES